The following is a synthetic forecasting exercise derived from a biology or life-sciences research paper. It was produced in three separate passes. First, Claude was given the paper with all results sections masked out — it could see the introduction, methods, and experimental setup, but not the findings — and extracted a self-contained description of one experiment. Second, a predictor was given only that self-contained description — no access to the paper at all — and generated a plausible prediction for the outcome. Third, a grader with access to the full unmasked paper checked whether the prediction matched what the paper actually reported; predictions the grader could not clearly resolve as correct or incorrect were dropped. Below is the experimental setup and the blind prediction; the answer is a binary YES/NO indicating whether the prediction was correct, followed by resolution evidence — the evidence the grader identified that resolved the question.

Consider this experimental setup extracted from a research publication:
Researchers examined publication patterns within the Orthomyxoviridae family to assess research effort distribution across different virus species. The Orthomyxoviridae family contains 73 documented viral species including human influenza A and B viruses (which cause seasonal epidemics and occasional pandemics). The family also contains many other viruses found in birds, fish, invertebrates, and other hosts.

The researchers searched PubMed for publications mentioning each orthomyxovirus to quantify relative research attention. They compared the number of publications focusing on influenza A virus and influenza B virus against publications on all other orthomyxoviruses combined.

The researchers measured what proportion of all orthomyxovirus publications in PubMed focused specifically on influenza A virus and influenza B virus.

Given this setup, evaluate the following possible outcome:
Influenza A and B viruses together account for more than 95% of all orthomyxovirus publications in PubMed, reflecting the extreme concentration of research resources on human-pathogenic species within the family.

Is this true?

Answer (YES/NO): YES